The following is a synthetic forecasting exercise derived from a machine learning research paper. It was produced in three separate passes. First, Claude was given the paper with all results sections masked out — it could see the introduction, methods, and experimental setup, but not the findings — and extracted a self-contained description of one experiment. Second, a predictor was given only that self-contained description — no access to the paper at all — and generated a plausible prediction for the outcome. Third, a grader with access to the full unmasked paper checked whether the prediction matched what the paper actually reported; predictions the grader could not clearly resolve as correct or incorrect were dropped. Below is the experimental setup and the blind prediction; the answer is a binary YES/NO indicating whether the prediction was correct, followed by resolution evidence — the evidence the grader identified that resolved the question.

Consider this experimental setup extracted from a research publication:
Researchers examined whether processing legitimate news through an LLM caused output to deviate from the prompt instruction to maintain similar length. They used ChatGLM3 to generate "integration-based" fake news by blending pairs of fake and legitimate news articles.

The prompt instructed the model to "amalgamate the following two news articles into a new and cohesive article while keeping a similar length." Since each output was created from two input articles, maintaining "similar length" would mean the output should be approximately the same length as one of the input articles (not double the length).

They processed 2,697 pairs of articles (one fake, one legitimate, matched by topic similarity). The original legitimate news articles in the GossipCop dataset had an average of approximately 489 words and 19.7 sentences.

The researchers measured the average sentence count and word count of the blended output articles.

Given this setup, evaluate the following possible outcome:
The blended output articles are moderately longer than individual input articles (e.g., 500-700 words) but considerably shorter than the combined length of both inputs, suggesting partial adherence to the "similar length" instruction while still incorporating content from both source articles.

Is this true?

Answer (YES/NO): NO